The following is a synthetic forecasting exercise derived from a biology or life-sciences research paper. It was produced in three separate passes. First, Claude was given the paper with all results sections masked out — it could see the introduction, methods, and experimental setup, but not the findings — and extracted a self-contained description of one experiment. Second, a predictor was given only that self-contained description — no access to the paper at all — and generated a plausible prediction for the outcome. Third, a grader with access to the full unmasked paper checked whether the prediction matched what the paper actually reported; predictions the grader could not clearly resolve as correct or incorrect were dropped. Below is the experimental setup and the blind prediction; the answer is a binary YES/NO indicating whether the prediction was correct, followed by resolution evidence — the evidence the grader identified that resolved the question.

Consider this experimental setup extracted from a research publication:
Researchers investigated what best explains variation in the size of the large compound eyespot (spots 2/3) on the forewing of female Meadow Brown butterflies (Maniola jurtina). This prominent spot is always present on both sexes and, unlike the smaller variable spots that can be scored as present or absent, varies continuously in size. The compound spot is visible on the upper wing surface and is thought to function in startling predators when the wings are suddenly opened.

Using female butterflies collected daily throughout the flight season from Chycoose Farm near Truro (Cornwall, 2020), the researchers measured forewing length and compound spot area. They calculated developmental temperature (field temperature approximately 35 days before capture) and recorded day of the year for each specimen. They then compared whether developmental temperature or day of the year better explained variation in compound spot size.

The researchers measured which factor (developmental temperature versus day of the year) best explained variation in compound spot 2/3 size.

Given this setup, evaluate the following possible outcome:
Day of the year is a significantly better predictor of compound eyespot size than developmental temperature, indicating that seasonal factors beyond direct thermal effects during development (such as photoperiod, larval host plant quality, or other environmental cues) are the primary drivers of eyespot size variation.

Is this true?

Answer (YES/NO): YES